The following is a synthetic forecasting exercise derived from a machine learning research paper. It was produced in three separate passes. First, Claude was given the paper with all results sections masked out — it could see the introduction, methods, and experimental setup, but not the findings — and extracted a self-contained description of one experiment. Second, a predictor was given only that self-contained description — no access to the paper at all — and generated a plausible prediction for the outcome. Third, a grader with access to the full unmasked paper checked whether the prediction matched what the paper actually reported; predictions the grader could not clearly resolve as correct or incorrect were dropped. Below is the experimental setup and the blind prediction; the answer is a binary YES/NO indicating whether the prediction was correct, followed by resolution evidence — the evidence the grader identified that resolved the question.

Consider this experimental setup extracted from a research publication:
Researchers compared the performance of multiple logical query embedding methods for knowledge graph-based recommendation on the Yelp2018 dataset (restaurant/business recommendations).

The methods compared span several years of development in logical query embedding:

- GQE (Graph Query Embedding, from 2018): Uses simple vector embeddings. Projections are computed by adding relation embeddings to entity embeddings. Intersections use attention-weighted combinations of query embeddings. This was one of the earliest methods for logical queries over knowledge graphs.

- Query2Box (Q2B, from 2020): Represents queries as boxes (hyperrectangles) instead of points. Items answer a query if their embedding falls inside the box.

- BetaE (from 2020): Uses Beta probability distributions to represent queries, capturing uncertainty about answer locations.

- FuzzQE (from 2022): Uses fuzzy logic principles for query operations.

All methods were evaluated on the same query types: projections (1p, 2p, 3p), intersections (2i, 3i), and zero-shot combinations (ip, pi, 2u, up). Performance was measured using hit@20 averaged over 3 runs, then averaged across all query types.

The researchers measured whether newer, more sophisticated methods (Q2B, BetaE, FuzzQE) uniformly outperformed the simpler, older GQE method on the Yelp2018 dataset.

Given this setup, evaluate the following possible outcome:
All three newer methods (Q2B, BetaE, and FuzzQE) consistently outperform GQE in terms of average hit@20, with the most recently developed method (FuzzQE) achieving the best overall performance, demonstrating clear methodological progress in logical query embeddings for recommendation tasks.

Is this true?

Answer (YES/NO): NO